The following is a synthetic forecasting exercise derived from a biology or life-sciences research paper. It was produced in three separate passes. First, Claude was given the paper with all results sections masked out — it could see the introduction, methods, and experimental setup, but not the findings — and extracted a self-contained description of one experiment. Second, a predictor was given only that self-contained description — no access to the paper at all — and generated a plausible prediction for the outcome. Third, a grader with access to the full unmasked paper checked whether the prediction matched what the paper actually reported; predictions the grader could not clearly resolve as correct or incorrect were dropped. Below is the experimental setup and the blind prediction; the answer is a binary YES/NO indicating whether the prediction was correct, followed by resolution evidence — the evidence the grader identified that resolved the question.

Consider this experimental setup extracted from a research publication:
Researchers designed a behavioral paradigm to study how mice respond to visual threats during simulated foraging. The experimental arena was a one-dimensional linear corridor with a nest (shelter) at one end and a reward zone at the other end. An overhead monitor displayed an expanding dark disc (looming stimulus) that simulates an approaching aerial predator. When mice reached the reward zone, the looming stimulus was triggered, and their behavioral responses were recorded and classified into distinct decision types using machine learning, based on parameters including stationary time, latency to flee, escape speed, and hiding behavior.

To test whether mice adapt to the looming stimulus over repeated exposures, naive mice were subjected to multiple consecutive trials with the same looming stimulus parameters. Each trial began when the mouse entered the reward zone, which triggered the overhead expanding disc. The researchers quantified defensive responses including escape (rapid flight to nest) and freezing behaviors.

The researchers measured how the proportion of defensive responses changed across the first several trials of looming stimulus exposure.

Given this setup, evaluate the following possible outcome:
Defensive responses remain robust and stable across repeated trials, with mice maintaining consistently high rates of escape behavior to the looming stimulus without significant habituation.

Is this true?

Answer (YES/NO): NO